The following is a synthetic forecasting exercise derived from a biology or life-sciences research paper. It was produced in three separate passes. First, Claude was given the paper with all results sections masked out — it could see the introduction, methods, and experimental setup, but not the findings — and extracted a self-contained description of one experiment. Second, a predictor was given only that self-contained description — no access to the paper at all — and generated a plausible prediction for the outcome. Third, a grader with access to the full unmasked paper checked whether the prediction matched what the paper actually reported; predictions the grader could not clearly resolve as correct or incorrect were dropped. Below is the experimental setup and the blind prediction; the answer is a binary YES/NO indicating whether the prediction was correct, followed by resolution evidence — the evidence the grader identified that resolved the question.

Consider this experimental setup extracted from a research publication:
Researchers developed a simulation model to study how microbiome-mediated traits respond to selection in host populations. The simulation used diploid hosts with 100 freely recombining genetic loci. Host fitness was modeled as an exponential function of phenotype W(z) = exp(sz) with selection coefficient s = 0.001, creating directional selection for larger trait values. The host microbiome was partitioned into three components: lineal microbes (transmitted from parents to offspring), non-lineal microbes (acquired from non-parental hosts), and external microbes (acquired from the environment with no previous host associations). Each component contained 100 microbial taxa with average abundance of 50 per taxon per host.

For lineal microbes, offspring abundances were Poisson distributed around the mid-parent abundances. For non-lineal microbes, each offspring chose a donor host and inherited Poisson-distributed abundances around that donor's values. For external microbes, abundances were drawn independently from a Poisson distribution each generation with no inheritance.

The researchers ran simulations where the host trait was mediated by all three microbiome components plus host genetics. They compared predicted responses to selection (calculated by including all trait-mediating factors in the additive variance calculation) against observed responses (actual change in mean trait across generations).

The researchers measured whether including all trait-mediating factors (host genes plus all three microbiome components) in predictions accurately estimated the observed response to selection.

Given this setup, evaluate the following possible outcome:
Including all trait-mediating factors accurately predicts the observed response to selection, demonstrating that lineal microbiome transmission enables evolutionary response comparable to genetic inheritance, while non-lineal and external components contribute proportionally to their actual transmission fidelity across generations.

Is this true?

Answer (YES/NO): NO